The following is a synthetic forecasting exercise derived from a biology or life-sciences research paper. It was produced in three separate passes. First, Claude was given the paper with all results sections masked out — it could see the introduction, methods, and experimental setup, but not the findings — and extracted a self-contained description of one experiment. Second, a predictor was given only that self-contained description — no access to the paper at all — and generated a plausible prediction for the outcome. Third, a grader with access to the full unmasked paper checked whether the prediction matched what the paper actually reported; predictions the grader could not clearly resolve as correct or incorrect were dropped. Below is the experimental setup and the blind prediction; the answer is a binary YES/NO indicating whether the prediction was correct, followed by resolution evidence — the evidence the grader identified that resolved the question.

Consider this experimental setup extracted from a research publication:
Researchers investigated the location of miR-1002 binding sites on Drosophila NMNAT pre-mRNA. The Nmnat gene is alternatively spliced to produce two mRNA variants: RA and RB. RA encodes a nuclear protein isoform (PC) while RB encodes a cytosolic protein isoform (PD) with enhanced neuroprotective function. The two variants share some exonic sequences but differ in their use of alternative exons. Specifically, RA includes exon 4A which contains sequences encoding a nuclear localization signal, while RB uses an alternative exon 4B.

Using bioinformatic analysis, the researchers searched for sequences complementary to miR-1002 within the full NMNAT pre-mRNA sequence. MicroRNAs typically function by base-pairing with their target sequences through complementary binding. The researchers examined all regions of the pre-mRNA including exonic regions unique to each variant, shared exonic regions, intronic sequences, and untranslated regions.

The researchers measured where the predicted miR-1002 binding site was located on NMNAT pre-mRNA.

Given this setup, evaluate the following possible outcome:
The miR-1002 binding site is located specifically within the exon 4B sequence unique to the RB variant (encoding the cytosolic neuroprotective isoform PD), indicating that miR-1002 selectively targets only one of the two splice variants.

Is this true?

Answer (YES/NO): NO